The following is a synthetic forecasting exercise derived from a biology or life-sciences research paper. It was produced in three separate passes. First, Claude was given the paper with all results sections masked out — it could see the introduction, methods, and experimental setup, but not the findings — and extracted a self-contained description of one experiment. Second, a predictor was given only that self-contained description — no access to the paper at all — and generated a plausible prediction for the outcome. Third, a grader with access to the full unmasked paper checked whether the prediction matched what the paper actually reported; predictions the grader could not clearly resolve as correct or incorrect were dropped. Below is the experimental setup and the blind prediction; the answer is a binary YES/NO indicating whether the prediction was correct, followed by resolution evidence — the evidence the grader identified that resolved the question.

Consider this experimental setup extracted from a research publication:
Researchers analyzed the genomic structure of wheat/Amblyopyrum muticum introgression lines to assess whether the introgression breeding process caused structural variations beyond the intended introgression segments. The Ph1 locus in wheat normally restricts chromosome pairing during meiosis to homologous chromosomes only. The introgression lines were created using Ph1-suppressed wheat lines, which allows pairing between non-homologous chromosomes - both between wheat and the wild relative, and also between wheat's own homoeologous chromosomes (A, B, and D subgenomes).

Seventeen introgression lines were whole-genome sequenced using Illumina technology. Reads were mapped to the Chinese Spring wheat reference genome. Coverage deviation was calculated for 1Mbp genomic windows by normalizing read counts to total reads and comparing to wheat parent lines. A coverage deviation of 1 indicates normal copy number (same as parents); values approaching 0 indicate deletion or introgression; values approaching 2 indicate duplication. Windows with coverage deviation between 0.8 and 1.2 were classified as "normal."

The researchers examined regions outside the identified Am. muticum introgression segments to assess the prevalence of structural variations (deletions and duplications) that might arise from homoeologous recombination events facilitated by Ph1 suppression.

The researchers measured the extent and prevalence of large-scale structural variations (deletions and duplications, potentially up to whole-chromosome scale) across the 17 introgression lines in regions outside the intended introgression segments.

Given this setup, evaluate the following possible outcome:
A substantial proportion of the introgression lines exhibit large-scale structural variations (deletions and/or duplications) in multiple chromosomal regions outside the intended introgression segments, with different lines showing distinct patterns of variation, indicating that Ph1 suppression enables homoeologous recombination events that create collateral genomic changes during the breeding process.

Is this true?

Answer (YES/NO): YES